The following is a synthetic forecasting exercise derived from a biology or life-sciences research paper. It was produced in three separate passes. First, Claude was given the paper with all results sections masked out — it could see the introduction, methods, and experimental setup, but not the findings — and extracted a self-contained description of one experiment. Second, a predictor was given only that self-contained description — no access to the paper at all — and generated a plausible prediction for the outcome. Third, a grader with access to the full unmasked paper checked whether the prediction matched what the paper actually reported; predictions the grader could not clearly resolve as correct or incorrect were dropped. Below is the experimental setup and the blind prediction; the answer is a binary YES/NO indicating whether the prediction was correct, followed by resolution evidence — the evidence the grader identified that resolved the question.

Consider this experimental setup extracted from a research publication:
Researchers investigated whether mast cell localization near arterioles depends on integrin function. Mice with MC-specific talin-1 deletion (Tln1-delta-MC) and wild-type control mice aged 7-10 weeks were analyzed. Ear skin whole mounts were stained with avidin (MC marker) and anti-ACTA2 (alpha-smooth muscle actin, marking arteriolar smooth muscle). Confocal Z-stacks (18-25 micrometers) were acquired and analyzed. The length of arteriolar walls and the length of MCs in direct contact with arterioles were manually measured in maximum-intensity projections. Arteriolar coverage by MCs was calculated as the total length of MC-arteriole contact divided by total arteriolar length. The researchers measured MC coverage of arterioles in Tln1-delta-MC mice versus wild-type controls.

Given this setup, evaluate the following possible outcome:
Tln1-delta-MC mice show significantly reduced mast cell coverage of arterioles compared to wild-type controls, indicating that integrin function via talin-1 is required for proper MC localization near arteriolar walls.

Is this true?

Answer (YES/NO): YES